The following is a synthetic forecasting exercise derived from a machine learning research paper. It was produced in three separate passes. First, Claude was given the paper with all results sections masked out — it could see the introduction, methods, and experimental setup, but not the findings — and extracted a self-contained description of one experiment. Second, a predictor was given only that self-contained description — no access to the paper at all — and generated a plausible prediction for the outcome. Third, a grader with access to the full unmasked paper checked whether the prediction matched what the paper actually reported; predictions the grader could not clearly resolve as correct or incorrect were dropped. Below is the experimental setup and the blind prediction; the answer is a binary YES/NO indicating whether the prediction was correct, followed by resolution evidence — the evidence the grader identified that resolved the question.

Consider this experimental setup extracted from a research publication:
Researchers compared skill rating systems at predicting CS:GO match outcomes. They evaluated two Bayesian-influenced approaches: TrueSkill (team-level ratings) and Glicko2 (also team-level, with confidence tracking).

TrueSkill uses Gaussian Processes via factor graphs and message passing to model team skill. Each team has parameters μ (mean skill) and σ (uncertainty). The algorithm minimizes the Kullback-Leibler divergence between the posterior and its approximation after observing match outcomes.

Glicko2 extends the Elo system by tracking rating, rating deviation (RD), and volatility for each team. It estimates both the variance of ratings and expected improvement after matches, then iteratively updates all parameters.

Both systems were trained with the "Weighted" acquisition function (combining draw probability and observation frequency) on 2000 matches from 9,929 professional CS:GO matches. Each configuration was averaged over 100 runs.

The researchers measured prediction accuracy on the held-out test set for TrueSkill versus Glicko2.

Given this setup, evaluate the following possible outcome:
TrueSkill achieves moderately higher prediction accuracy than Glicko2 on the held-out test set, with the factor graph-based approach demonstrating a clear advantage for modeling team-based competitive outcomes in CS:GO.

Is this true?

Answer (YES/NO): NO